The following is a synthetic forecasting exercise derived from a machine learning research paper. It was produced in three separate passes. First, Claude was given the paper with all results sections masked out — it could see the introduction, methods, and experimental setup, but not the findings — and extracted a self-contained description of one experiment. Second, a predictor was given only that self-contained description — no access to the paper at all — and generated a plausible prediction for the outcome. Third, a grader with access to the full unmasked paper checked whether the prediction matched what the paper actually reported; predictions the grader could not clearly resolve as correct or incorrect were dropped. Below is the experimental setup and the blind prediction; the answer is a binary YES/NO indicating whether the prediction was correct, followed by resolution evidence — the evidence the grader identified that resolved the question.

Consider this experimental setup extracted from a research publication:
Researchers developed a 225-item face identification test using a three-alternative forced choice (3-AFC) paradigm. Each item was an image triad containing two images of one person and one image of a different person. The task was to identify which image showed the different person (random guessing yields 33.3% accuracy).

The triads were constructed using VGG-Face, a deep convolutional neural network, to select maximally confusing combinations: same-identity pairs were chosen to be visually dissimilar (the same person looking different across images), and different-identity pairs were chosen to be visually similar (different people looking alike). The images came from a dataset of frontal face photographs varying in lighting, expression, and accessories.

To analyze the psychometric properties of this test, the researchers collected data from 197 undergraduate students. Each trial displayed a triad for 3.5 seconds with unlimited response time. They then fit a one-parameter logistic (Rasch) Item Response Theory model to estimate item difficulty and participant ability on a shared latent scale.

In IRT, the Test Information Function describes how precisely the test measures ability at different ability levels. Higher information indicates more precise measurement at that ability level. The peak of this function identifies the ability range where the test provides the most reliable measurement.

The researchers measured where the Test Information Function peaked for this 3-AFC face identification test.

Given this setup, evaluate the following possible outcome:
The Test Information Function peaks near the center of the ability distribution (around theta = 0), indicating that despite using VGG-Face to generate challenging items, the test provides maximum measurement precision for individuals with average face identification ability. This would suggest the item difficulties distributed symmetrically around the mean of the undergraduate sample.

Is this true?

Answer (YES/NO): NO